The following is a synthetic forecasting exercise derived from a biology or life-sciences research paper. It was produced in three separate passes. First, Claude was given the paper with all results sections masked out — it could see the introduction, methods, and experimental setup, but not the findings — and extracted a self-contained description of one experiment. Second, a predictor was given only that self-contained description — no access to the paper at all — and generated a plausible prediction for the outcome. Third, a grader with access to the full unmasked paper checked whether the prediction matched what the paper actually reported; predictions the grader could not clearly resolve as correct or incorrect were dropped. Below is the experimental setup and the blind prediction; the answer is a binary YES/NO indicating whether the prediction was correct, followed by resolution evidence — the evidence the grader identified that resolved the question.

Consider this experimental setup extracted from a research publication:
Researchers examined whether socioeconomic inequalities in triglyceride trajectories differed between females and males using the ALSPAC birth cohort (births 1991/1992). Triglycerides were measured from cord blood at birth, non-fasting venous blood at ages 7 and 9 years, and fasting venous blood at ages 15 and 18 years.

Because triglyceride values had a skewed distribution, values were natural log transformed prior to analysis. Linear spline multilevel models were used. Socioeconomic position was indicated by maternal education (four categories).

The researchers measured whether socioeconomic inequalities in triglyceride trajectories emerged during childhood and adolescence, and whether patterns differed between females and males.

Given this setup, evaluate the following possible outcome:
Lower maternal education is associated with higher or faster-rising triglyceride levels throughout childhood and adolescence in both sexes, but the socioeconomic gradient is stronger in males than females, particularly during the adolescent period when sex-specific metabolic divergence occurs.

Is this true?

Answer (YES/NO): NO